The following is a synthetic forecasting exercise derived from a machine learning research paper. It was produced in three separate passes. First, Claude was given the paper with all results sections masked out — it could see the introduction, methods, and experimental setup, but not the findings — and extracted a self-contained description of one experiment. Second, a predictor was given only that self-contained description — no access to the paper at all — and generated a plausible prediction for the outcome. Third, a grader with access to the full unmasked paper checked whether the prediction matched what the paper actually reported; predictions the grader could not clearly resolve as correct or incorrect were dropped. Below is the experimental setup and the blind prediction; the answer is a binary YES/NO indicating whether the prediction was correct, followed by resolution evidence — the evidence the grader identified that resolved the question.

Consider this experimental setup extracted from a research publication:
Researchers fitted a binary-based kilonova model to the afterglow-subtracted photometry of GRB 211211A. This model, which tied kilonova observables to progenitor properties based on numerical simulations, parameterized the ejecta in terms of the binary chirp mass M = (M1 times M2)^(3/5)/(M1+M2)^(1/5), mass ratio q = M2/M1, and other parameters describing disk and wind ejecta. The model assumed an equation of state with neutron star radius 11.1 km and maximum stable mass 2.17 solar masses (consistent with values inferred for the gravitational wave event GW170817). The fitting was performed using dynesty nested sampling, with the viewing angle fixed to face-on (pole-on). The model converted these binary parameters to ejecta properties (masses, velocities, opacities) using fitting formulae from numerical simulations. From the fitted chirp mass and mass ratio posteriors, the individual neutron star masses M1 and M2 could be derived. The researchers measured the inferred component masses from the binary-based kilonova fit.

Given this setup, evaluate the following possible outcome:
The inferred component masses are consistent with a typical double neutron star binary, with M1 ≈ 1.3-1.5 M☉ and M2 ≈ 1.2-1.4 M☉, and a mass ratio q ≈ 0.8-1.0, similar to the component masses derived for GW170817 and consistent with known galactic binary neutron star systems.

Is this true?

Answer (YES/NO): YES